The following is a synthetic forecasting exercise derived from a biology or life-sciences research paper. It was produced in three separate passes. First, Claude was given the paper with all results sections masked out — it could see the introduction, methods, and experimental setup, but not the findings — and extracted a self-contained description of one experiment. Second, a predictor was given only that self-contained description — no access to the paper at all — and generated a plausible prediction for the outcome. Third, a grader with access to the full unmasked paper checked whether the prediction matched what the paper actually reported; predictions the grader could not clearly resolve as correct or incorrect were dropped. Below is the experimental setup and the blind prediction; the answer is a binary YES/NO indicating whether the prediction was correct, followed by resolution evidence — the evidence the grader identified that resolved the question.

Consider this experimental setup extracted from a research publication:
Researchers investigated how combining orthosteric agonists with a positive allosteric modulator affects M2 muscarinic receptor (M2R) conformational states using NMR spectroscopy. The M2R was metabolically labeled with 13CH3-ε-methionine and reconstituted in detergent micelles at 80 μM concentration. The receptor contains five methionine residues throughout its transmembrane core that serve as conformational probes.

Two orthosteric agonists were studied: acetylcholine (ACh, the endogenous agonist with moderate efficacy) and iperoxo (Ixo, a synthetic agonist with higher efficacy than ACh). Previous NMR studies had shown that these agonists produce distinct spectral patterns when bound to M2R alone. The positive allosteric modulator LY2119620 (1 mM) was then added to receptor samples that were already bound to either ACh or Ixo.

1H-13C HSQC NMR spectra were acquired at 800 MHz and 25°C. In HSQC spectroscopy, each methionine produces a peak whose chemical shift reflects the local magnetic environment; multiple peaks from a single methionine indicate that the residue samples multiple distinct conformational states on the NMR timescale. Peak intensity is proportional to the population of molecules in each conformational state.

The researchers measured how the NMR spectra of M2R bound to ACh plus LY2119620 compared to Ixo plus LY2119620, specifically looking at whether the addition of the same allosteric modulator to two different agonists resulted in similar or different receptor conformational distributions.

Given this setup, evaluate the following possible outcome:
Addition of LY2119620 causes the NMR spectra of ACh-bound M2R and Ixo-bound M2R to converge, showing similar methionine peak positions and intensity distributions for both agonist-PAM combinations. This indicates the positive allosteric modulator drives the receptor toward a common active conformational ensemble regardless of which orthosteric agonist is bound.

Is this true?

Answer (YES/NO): YES